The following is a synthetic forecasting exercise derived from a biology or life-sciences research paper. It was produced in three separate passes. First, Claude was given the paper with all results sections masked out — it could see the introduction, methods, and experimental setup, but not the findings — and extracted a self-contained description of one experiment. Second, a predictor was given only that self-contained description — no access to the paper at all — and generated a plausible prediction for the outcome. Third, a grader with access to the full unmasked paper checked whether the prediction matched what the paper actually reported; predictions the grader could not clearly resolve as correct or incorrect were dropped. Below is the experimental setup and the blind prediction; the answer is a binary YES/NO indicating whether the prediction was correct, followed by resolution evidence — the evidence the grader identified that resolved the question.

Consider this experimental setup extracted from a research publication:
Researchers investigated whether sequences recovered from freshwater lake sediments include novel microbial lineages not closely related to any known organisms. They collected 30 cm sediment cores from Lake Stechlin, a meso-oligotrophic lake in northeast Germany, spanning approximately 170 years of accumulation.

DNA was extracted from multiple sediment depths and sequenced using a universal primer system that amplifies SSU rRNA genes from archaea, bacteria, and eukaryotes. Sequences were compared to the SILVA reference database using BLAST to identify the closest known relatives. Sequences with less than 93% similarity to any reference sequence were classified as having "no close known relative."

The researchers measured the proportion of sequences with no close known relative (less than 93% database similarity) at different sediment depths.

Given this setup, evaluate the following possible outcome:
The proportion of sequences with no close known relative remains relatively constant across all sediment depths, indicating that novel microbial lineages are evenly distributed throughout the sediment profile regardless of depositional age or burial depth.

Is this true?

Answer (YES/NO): NO